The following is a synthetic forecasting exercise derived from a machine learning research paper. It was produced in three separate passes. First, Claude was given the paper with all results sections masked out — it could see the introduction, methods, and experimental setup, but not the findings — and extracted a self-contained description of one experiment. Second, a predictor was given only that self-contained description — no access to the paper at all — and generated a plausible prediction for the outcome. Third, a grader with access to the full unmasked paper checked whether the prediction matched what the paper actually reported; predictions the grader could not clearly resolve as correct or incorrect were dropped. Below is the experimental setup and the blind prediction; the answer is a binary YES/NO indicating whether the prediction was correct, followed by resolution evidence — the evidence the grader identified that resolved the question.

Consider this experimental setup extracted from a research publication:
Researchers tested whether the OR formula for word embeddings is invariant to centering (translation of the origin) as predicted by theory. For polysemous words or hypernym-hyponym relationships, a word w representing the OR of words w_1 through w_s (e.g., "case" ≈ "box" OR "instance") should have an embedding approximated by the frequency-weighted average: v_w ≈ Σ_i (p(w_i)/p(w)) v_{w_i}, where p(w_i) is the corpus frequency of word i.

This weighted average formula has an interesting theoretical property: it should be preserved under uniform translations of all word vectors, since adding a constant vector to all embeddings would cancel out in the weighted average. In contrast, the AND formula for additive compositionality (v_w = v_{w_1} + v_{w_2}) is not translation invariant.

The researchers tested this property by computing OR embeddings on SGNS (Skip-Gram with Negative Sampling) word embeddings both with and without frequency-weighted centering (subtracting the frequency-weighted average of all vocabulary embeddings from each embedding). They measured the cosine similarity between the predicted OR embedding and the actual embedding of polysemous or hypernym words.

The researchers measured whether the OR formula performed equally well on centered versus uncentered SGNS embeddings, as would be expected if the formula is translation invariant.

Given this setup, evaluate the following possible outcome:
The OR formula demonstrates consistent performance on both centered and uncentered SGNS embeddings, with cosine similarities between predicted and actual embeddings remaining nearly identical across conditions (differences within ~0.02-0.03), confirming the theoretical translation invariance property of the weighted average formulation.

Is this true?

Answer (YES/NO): YES